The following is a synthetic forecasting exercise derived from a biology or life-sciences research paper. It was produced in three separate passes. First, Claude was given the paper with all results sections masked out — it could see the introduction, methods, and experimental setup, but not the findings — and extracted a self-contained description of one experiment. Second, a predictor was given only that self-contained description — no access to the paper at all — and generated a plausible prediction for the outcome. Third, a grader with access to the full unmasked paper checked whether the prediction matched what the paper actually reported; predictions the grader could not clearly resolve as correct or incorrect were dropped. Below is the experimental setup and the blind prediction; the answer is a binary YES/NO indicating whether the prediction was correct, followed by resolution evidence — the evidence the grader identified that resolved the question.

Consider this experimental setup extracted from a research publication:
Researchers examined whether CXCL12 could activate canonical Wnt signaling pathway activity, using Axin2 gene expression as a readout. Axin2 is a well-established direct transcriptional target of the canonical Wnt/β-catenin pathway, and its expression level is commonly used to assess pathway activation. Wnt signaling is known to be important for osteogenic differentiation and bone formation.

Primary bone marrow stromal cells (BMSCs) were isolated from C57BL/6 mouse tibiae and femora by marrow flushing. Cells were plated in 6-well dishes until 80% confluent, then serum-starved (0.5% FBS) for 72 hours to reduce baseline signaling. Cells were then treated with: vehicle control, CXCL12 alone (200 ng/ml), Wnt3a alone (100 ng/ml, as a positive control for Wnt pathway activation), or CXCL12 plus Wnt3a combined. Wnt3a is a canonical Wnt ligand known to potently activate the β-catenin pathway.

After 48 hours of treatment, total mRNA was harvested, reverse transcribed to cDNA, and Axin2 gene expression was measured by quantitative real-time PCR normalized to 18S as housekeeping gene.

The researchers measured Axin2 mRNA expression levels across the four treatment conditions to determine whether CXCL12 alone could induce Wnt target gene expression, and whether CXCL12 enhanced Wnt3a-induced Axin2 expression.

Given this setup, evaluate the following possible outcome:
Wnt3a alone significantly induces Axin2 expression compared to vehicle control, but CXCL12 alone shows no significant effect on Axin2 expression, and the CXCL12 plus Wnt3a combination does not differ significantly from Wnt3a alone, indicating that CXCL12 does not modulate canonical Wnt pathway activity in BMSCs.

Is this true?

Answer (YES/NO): NO